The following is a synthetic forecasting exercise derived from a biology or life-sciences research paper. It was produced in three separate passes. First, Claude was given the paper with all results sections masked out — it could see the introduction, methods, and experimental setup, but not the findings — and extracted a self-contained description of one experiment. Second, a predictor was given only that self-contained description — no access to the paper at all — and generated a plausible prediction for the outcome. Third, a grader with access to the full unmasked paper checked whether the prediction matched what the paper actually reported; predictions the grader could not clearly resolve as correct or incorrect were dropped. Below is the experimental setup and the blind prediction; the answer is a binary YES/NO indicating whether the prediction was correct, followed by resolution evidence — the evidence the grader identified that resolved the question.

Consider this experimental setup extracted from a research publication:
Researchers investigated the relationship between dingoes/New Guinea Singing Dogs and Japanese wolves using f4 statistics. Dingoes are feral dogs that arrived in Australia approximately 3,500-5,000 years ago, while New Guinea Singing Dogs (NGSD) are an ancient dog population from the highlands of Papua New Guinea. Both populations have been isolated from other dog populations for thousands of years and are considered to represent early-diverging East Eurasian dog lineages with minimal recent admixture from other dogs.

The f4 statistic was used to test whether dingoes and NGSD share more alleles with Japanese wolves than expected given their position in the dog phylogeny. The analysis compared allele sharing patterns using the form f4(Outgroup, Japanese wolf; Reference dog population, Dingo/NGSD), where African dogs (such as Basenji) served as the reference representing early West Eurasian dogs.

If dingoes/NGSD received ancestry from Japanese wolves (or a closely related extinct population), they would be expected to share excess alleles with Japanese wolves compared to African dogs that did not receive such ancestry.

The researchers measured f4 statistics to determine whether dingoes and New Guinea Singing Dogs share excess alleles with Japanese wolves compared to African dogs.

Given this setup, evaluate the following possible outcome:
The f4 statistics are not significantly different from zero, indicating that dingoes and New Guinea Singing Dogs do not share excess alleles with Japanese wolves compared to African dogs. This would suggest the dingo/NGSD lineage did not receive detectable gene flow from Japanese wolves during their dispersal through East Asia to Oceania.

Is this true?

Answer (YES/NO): NO